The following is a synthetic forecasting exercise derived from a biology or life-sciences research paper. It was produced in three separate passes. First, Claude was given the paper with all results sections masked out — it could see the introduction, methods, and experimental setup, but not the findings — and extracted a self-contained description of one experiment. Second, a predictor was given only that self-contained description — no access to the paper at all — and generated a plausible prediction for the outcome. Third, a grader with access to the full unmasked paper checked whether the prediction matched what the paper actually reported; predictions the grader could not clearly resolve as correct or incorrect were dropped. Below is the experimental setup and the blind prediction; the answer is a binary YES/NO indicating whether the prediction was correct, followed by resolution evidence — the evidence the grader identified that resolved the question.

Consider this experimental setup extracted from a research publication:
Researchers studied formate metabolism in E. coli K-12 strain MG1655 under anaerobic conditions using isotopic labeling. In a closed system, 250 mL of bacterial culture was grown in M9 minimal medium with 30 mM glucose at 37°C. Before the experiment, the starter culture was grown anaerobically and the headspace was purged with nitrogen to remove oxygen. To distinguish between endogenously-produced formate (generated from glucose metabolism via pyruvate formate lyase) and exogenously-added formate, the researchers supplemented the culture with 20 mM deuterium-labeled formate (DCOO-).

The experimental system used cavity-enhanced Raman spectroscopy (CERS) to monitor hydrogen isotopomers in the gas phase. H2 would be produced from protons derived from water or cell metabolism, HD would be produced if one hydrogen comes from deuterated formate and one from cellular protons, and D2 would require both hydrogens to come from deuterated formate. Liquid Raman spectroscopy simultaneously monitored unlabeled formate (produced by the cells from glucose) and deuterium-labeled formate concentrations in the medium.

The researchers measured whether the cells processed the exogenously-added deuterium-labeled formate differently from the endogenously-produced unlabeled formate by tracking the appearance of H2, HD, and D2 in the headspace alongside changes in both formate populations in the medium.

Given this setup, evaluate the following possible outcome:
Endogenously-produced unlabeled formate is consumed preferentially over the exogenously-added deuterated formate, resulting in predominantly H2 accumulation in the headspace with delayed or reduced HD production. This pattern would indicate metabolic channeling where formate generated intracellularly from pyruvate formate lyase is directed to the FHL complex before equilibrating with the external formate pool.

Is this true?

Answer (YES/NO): NO